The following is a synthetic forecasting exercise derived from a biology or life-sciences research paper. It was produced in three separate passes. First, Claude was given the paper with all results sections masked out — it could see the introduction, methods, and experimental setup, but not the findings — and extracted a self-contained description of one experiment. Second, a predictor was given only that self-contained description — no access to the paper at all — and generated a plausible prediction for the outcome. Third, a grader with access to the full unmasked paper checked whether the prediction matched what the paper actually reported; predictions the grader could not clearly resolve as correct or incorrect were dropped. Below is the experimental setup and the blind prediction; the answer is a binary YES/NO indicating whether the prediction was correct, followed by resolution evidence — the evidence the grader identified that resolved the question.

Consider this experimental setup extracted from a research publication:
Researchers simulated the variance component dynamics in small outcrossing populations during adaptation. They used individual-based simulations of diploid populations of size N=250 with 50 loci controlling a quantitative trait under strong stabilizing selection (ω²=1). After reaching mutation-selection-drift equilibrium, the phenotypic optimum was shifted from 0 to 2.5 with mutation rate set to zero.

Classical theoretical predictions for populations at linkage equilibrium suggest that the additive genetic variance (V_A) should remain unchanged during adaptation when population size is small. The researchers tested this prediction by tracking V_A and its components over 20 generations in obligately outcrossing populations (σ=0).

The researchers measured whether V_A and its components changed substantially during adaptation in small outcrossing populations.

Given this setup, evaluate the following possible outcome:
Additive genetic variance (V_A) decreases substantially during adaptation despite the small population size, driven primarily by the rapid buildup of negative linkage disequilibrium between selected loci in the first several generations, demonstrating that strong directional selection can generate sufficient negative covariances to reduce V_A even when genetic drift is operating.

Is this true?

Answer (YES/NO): NO